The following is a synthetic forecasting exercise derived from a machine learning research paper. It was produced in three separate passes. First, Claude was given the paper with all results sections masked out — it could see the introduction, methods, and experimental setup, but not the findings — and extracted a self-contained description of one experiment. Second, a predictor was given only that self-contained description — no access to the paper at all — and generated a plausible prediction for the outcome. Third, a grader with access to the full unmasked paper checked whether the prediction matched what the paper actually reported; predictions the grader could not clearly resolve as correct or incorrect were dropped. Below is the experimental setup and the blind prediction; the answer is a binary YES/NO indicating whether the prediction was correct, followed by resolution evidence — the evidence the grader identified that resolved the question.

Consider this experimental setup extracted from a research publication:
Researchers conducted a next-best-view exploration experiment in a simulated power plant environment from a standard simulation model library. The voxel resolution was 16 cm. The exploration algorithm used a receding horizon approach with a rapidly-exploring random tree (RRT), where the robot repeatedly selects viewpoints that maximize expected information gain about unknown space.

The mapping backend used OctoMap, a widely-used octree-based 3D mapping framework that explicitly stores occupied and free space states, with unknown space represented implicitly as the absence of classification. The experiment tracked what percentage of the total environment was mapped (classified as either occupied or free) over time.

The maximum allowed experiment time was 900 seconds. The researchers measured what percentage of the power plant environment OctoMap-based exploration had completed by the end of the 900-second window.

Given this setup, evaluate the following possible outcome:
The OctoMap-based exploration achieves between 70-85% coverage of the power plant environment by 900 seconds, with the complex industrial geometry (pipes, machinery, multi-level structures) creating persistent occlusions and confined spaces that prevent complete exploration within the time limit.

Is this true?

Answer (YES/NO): YES